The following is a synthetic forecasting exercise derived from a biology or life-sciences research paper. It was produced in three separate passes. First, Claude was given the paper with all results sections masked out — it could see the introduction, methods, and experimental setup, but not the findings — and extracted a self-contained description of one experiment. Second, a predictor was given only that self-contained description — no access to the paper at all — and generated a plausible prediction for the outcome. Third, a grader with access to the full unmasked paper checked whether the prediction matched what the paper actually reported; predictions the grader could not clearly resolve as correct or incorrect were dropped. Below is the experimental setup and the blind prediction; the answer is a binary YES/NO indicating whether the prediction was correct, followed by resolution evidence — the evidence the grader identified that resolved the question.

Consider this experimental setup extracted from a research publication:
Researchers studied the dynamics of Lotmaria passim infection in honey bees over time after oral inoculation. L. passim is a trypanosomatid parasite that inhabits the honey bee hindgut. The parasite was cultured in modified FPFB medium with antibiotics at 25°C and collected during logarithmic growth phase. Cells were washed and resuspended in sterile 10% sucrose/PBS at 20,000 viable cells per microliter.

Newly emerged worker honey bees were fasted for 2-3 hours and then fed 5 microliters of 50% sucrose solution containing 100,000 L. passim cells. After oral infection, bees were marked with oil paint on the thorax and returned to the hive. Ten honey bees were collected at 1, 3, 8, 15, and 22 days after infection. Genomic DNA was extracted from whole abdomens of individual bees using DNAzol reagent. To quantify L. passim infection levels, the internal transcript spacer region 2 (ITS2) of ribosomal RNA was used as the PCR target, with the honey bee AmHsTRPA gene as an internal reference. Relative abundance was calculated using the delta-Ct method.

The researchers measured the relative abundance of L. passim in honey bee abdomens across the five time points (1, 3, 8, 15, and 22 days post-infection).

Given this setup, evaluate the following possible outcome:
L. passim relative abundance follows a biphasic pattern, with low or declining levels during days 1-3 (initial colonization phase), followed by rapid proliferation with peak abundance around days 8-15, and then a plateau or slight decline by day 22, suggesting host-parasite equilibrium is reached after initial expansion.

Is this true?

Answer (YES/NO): NO